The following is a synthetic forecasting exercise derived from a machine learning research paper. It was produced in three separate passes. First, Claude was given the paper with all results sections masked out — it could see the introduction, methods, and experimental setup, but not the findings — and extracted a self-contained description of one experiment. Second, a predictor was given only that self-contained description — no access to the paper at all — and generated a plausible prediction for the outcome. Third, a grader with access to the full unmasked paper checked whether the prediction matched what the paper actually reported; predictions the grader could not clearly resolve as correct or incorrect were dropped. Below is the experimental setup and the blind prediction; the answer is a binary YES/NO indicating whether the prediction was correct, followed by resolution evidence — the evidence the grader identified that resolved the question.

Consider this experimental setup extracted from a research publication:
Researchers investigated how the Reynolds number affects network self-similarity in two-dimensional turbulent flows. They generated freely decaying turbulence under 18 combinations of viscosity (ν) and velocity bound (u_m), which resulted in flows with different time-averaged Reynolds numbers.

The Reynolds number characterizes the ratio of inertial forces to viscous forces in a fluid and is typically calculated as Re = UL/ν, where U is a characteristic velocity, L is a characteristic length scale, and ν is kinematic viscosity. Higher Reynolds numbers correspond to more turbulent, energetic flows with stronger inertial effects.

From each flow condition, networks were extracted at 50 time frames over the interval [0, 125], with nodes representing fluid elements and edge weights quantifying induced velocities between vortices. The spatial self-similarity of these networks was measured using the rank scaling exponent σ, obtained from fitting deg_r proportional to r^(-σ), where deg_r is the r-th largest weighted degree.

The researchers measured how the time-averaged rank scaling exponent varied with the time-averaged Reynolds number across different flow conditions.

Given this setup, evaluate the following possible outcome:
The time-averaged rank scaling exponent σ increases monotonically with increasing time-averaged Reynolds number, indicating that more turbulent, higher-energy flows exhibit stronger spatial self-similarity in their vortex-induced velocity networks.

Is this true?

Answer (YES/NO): NO